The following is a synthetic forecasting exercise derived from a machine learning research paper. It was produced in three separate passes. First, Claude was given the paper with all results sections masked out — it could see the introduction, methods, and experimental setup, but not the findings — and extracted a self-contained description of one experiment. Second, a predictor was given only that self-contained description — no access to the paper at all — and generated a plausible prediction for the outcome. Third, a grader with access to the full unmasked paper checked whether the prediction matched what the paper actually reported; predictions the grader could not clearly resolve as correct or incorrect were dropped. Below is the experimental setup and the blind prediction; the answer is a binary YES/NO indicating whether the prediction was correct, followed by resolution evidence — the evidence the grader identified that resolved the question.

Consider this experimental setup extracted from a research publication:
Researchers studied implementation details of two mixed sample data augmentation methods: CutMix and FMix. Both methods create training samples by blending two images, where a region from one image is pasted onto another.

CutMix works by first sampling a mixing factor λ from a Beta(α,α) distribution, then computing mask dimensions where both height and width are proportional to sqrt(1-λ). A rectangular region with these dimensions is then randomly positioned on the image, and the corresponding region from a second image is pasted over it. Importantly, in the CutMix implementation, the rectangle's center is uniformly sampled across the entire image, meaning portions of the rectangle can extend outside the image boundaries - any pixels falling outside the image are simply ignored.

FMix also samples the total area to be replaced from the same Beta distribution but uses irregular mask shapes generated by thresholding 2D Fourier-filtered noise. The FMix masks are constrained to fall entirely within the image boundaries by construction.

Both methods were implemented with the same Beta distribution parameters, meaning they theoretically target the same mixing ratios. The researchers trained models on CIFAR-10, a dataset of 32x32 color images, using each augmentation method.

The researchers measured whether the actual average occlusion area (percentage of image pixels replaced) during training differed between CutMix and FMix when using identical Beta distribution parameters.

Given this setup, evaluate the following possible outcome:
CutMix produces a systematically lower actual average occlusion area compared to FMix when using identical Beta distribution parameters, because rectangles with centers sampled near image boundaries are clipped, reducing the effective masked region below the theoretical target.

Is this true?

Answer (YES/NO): YES